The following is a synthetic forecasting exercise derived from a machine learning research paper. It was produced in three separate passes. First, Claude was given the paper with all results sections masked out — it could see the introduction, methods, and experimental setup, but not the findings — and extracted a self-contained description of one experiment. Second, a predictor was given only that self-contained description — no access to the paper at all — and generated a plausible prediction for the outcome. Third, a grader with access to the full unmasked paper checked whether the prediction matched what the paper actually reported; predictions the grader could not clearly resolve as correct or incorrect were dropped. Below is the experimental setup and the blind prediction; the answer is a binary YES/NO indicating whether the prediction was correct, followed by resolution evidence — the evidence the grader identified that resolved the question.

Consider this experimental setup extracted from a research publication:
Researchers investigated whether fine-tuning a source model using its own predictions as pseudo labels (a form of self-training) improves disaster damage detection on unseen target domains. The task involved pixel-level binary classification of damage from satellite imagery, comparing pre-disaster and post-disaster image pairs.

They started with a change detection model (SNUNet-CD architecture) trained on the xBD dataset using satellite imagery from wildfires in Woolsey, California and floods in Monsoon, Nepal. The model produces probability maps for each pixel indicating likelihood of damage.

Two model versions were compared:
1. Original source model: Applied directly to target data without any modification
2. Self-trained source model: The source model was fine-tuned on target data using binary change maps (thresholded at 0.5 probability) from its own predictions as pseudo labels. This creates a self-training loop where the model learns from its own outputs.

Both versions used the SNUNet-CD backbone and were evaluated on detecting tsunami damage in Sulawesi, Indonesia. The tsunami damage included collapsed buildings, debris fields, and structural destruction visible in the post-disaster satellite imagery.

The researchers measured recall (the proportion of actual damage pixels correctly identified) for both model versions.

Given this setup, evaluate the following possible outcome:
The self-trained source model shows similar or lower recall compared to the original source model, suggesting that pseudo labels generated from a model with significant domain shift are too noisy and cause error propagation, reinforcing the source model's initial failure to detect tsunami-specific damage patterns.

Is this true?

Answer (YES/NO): YES